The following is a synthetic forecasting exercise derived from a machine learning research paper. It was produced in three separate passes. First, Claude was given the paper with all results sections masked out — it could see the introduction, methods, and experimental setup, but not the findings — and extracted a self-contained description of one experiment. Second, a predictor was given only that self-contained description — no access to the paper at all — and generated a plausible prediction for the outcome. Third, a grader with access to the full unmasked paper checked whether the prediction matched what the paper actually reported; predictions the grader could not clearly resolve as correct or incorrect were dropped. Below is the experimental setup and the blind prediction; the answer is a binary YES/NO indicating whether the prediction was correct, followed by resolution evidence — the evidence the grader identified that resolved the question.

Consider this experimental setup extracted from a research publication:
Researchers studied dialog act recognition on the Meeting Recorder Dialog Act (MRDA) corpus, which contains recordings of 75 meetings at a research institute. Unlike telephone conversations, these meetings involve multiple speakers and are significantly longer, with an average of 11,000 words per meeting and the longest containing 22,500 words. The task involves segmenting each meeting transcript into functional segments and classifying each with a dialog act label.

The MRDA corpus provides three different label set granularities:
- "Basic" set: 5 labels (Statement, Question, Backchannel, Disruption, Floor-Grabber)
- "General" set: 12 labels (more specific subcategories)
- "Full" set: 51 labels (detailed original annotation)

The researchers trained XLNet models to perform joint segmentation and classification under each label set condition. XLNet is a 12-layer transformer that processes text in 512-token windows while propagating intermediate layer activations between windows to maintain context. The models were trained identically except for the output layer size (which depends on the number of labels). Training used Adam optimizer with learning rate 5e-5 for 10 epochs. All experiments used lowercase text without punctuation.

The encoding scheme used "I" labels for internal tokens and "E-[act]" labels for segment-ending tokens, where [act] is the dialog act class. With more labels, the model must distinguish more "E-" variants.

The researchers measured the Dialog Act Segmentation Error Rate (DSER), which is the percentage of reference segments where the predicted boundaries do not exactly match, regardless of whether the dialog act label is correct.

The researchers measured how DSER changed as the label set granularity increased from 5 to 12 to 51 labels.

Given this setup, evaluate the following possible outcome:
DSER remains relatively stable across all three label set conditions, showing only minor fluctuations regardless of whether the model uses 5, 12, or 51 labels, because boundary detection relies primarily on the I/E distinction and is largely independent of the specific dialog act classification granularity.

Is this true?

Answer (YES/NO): YES